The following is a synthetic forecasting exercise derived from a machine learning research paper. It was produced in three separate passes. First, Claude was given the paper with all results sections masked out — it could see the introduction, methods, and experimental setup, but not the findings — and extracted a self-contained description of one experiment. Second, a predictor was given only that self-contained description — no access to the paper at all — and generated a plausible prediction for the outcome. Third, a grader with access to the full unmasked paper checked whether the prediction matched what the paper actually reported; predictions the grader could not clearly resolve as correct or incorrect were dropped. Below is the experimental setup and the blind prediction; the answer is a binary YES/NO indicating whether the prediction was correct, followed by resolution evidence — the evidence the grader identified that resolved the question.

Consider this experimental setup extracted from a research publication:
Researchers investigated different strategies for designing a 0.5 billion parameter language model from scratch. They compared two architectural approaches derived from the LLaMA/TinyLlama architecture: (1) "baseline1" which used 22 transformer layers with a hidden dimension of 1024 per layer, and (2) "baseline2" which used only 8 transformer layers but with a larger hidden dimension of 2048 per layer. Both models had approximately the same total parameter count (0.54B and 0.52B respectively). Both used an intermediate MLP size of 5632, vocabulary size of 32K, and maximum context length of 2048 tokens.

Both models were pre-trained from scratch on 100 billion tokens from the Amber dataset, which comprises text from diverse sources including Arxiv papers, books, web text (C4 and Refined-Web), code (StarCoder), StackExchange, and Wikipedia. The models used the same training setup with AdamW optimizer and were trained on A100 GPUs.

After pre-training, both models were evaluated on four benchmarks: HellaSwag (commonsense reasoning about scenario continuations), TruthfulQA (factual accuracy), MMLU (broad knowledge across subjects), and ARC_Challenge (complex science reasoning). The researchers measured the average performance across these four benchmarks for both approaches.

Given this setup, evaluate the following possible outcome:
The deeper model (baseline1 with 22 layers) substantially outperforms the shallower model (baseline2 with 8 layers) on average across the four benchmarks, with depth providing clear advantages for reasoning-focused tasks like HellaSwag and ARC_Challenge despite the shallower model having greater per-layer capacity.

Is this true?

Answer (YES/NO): NO